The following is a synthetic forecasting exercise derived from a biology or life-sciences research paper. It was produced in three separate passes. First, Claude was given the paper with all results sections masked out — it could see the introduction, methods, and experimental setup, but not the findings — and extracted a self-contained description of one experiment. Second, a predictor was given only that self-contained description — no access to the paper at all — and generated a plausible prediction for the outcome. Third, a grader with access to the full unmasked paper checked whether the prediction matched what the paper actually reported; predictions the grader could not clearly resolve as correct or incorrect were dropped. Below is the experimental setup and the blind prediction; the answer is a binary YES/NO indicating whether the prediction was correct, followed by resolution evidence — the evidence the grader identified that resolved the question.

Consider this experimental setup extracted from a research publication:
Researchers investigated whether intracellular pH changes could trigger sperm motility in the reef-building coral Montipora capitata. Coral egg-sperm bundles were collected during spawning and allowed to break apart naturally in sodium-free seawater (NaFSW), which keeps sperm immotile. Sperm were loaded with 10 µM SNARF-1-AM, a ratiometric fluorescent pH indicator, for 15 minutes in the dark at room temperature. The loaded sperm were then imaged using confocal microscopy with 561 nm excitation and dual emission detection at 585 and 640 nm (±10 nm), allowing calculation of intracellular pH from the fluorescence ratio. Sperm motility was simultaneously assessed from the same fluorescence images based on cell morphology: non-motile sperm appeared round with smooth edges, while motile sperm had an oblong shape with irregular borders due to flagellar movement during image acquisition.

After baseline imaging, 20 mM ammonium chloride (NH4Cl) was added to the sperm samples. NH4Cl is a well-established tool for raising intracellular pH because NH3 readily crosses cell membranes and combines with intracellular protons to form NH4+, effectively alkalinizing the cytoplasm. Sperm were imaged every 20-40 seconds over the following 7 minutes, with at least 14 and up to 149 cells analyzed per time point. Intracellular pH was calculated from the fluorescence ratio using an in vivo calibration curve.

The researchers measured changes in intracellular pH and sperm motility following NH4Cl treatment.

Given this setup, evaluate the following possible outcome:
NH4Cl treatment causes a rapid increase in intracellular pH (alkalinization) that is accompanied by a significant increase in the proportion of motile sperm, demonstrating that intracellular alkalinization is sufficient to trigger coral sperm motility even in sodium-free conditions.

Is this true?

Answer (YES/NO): YES